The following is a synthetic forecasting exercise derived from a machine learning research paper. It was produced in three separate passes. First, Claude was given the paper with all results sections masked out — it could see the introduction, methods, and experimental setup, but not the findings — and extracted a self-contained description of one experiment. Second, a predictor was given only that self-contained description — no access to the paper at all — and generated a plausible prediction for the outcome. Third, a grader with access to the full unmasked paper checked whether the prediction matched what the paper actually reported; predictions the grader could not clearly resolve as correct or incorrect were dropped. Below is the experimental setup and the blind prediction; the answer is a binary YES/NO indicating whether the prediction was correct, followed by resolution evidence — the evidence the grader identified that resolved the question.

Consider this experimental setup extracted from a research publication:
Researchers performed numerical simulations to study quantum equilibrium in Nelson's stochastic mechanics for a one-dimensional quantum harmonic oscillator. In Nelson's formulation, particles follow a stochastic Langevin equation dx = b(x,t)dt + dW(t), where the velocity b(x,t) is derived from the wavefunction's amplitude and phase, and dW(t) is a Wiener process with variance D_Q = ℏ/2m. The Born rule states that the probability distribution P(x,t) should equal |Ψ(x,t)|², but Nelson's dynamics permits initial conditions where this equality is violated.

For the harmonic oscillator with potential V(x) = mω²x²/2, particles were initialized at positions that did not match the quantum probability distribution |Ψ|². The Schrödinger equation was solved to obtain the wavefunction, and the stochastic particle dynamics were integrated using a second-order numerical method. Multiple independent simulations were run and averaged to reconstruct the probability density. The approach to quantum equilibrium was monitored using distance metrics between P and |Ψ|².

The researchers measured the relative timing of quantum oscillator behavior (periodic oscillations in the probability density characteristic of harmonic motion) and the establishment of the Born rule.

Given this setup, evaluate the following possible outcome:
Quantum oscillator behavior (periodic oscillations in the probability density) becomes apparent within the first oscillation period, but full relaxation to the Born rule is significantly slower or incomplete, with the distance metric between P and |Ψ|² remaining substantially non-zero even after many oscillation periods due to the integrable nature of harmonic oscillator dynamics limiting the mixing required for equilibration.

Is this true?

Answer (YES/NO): NO